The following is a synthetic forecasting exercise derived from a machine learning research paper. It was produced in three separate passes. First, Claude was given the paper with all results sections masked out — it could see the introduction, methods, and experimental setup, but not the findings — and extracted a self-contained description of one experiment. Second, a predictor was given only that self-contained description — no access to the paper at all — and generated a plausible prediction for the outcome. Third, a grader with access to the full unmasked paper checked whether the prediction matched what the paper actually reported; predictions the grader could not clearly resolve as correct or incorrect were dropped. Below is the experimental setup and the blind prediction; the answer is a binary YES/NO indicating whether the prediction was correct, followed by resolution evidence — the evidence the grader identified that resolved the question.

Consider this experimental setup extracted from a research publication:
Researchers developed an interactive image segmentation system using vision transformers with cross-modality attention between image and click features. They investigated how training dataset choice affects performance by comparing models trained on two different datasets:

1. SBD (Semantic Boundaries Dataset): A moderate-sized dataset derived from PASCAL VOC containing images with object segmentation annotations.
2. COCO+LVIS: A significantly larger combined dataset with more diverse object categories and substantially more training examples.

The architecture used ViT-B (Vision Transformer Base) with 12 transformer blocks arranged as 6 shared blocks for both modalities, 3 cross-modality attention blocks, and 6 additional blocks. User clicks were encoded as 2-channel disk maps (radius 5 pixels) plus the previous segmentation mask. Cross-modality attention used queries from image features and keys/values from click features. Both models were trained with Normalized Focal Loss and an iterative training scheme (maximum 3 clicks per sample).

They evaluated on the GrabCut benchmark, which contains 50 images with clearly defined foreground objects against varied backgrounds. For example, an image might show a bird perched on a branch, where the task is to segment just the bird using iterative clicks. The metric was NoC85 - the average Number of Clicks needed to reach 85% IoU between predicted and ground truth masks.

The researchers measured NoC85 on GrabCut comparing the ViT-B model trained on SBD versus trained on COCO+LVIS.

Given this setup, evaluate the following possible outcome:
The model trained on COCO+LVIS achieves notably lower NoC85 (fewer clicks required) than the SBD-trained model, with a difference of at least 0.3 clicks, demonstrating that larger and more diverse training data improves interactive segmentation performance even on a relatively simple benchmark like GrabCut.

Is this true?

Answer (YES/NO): NO